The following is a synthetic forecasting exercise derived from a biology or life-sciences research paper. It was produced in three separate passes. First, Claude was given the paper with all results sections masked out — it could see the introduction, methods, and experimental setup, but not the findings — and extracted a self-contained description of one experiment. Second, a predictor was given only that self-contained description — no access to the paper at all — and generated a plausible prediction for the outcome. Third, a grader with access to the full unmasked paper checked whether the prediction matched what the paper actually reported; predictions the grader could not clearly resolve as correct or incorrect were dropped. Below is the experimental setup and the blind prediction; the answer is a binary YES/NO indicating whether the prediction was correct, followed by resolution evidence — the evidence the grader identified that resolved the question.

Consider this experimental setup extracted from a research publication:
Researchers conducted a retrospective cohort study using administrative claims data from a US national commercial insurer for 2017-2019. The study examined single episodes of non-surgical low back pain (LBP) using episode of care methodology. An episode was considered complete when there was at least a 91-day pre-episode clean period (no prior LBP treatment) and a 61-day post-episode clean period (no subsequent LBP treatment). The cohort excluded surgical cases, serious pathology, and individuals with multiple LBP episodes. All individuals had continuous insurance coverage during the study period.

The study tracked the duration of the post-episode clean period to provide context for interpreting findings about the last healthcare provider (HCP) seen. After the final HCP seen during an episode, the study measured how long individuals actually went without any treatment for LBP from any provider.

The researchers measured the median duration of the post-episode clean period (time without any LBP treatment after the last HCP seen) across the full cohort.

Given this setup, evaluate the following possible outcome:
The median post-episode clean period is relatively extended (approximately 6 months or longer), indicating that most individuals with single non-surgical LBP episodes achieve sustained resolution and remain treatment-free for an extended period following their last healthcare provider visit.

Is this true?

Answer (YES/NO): YES